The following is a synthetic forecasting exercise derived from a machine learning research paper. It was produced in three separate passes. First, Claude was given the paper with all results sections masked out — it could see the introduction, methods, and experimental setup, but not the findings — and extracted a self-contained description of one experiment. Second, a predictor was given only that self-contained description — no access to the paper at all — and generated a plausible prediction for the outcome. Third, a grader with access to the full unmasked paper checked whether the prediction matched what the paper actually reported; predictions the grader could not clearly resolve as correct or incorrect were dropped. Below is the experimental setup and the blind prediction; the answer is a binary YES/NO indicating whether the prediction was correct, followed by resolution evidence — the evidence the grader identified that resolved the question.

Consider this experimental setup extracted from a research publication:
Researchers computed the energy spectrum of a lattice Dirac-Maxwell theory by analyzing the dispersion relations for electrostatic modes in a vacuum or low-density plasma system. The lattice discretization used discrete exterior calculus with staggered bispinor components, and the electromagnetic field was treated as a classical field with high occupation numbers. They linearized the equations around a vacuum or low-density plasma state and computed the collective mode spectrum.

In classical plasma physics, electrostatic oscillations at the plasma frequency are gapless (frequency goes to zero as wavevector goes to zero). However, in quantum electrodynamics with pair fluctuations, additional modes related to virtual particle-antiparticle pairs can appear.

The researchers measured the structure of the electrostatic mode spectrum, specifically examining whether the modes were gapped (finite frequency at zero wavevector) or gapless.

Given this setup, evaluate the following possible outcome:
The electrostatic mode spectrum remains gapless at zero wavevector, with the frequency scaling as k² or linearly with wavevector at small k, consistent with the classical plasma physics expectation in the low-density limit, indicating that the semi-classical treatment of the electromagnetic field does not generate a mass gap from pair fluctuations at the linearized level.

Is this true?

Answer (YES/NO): NO